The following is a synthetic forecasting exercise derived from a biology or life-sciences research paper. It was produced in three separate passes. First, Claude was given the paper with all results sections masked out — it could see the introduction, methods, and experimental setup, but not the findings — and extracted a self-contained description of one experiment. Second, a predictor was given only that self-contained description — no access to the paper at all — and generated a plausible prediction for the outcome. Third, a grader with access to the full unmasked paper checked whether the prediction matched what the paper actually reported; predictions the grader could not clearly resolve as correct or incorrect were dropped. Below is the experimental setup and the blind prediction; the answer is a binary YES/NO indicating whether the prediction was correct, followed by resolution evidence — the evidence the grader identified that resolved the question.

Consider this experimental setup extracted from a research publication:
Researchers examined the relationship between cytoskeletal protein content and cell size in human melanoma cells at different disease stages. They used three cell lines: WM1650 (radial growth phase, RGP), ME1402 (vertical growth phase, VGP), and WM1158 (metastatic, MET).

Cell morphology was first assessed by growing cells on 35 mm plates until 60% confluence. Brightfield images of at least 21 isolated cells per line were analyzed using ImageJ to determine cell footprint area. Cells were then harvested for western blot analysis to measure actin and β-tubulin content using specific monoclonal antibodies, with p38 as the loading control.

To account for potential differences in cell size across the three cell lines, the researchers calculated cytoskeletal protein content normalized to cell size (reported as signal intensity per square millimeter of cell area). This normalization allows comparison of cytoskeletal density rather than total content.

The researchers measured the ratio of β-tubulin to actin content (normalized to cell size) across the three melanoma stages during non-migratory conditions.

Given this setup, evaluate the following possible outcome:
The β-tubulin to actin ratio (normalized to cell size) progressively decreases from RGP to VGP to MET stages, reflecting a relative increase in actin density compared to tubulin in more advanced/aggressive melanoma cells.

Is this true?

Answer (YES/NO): NO